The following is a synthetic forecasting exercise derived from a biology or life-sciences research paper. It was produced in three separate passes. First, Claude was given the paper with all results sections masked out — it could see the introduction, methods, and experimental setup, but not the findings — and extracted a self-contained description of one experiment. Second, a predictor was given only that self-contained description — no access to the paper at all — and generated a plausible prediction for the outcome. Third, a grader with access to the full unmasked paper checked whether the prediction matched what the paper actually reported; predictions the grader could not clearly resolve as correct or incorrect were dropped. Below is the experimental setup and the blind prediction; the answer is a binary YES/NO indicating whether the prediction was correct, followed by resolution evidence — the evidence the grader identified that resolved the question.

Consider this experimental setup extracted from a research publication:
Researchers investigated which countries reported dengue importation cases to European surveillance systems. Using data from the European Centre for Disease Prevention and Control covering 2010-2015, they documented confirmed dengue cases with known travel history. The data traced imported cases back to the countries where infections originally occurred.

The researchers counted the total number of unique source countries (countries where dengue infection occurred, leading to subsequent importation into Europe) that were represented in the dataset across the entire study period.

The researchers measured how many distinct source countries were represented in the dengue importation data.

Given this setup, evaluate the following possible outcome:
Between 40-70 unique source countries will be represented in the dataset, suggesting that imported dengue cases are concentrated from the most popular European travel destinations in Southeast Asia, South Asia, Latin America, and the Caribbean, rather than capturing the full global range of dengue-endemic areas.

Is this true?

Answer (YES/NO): NO